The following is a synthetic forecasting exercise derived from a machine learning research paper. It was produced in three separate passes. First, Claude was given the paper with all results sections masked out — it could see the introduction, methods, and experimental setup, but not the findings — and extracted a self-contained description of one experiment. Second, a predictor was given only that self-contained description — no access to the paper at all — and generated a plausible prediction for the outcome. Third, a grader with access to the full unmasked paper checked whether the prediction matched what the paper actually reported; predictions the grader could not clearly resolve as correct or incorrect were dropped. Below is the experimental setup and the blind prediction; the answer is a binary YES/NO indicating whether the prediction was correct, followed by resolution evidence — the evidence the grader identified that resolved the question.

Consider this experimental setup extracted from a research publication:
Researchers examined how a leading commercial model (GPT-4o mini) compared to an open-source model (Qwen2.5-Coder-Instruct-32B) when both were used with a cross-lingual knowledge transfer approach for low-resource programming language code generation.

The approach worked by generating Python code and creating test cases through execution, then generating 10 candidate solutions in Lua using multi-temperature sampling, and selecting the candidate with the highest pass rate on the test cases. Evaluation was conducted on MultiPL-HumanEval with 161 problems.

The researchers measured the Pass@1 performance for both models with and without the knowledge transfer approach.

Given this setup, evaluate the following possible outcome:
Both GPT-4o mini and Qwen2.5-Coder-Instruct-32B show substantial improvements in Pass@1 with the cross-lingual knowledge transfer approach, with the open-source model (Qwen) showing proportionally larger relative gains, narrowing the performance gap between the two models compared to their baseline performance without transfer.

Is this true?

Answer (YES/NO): NO